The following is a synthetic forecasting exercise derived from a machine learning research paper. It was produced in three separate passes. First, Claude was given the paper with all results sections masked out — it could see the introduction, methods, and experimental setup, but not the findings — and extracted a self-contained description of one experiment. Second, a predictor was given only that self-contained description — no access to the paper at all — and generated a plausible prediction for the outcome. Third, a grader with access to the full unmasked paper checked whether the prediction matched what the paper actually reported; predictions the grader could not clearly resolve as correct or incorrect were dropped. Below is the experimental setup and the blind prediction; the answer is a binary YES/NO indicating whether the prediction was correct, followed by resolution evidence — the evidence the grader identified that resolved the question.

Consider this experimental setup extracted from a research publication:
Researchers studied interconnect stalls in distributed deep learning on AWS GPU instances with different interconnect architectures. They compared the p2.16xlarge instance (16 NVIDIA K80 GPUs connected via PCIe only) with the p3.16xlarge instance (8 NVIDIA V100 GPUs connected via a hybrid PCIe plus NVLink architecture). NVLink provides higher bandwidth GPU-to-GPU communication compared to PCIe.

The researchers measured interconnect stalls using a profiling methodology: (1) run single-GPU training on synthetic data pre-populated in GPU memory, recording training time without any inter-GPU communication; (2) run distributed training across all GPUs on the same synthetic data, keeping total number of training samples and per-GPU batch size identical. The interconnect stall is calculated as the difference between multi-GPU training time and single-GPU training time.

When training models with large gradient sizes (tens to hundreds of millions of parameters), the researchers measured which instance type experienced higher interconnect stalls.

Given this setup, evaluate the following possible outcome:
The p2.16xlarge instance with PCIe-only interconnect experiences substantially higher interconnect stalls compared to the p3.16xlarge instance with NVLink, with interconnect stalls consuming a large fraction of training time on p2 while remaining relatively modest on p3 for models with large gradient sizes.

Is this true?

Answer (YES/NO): YES